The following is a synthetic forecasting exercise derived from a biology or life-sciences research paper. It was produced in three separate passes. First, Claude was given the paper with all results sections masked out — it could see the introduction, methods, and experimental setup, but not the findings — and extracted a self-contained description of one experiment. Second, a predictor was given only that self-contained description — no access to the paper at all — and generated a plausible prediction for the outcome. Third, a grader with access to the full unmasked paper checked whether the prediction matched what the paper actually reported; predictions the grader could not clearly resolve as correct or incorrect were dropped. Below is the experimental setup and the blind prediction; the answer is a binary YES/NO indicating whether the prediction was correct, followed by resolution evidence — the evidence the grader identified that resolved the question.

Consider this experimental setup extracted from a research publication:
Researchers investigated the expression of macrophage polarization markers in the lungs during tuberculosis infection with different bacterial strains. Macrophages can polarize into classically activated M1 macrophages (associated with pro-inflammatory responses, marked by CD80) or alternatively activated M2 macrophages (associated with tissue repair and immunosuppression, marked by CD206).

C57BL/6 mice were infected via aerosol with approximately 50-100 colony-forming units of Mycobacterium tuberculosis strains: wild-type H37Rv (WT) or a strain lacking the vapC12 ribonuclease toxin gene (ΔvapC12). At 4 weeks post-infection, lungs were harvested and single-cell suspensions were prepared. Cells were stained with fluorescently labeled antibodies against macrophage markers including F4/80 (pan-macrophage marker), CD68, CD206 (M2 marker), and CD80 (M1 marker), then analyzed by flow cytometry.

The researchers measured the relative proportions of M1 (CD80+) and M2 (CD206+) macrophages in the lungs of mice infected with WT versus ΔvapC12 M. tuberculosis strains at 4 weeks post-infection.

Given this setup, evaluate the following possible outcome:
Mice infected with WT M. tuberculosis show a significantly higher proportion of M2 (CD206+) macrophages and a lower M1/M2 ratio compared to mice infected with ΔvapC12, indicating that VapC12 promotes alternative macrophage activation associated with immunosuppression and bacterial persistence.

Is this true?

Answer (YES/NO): NO